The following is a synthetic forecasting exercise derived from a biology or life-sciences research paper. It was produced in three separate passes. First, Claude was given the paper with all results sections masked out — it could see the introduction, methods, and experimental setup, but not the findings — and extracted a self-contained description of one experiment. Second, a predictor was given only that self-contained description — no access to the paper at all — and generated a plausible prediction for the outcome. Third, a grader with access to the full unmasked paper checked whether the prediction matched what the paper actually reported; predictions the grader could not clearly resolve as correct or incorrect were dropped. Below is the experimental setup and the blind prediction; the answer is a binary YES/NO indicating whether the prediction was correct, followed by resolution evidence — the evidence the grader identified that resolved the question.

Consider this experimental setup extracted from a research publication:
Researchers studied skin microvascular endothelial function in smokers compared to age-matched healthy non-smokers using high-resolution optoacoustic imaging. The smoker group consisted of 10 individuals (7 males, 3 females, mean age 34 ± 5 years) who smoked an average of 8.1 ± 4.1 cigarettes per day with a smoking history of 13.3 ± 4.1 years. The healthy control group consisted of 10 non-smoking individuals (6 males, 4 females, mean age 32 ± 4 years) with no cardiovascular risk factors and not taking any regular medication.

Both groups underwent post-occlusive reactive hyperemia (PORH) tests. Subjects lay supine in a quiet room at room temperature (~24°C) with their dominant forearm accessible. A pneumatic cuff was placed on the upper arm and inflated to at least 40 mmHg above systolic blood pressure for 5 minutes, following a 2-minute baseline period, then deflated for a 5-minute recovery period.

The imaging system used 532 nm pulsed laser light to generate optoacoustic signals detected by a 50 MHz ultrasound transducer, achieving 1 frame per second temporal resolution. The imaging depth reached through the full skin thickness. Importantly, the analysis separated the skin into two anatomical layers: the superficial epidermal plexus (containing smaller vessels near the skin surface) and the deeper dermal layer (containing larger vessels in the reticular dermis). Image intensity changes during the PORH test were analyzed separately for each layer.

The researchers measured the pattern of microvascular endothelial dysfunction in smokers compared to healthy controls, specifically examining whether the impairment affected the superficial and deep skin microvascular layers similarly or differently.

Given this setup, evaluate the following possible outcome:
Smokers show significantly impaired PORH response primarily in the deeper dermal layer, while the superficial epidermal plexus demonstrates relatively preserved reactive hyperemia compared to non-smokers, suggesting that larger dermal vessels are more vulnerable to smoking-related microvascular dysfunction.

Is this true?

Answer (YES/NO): NO